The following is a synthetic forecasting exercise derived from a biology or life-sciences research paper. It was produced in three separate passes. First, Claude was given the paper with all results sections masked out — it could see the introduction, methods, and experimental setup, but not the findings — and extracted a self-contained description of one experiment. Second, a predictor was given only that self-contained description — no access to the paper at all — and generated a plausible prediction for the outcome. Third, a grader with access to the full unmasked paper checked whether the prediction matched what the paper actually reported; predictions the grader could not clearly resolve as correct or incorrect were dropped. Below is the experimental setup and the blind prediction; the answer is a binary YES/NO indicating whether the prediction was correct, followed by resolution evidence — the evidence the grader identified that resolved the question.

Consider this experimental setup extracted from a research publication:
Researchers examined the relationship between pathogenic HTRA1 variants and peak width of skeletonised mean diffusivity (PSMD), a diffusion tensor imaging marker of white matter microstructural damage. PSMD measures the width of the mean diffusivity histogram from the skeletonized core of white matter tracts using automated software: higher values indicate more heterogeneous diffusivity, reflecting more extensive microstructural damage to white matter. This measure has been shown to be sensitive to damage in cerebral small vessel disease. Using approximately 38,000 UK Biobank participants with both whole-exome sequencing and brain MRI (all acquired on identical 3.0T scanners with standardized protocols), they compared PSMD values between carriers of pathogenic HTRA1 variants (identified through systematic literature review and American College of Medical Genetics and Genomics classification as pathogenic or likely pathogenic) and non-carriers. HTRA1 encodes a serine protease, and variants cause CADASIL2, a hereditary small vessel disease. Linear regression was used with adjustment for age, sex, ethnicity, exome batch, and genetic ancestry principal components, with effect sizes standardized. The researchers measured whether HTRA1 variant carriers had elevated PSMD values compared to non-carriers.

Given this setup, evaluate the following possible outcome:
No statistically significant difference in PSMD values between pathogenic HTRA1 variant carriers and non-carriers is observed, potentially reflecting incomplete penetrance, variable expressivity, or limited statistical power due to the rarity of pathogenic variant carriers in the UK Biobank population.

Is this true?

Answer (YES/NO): NO